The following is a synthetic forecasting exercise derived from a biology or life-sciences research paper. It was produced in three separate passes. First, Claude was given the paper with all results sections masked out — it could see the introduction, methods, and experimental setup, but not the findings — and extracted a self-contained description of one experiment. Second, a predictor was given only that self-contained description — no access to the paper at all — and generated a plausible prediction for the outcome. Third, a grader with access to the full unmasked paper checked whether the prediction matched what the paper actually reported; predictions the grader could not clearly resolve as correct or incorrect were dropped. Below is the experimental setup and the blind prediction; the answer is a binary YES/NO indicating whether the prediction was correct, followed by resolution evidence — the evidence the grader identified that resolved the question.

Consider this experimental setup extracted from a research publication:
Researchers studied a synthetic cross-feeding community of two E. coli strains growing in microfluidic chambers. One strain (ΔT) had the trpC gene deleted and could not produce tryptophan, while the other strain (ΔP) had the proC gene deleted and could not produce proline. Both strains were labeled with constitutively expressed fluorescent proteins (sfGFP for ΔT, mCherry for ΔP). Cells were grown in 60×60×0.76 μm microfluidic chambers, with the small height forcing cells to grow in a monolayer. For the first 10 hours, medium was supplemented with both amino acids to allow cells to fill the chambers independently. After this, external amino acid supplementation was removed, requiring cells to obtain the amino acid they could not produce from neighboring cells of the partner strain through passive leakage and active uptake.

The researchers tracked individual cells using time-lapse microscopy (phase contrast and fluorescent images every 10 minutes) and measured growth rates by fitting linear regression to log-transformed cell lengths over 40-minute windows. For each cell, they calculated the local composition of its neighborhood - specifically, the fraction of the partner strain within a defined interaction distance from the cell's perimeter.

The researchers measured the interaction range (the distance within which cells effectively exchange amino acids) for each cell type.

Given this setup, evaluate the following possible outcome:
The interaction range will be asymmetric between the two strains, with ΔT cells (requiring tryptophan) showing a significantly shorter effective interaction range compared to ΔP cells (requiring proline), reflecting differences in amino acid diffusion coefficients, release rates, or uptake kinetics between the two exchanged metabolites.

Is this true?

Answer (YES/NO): YES